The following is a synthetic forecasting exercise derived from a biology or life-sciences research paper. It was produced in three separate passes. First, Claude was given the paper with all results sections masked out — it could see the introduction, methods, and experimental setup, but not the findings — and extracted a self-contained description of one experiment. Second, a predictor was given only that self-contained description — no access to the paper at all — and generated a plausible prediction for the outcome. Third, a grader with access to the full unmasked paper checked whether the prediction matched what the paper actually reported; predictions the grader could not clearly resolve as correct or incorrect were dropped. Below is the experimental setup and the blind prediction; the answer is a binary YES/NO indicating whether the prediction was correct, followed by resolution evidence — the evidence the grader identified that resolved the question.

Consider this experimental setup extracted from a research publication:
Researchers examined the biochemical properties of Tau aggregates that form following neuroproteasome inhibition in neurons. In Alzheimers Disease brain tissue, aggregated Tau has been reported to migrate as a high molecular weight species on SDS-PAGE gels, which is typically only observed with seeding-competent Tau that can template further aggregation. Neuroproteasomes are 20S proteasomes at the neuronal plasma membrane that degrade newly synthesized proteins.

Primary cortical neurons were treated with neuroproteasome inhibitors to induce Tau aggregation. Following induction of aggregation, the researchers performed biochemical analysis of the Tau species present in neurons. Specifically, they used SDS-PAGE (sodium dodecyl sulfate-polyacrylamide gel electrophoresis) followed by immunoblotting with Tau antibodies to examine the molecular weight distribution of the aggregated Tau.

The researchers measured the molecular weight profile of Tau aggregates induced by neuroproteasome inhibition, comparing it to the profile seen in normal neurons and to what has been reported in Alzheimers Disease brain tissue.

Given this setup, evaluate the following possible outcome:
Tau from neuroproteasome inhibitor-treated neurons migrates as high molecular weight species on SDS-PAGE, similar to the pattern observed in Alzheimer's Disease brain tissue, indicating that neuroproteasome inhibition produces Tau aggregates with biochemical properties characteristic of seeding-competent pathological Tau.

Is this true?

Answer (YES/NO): YES